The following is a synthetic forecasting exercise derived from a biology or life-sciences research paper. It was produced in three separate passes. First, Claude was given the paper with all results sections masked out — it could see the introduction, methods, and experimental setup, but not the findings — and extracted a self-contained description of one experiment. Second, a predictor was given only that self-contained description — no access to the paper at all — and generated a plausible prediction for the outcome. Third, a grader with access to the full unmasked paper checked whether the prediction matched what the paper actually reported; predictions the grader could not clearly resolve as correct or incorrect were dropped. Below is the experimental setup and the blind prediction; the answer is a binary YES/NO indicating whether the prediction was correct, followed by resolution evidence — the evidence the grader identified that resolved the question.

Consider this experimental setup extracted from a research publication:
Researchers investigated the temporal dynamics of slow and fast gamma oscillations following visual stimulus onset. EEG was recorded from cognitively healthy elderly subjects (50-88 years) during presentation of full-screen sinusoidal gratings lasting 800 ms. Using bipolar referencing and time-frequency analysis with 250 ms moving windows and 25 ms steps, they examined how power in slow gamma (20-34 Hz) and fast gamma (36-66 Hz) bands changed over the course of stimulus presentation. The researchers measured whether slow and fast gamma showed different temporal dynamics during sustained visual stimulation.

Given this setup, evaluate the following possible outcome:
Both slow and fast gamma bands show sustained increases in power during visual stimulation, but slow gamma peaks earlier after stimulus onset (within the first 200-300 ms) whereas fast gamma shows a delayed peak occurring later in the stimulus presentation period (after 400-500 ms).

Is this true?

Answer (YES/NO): NO